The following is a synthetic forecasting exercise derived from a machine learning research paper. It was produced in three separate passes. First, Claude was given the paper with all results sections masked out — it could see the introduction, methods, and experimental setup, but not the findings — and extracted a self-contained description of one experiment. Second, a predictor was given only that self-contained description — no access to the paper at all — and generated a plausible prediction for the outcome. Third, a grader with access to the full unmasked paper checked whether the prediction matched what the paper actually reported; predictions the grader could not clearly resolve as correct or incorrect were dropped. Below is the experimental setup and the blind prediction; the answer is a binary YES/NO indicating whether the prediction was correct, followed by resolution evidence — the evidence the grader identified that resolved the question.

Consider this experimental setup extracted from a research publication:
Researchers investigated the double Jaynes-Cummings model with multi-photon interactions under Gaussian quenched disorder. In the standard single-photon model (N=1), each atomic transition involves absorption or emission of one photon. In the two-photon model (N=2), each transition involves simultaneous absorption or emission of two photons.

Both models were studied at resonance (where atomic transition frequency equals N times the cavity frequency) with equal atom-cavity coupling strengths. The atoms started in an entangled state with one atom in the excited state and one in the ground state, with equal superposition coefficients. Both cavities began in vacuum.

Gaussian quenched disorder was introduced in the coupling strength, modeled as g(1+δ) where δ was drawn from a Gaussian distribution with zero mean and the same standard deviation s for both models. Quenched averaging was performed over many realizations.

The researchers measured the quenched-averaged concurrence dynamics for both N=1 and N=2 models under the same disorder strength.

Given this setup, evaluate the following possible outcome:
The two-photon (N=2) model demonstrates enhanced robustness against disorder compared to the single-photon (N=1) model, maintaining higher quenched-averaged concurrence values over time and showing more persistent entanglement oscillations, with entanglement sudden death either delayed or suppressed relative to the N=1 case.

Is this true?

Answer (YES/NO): NO